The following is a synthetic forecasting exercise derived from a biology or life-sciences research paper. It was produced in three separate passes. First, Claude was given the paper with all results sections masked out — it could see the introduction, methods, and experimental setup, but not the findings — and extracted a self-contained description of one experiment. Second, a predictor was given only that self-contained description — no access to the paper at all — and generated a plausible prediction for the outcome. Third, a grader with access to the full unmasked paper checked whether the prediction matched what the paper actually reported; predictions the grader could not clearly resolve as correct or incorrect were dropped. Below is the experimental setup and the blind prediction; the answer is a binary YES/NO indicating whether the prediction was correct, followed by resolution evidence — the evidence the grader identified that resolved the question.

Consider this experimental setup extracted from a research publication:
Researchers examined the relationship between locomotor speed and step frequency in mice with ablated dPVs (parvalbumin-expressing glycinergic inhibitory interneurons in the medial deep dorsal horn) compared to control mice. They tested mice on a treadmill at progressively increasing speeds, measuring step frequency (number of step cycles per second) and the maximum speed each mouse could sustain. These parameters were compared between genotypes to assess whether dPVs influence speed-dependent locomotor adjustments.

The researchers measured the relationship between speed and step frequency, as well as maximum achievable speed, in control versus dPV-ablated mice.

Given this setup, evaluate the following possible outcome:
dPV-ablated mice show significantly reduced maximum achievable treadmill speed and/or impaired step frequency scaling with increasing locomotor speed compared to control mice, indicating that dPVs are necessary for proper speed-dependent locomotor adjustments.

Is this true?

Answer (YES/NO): NO